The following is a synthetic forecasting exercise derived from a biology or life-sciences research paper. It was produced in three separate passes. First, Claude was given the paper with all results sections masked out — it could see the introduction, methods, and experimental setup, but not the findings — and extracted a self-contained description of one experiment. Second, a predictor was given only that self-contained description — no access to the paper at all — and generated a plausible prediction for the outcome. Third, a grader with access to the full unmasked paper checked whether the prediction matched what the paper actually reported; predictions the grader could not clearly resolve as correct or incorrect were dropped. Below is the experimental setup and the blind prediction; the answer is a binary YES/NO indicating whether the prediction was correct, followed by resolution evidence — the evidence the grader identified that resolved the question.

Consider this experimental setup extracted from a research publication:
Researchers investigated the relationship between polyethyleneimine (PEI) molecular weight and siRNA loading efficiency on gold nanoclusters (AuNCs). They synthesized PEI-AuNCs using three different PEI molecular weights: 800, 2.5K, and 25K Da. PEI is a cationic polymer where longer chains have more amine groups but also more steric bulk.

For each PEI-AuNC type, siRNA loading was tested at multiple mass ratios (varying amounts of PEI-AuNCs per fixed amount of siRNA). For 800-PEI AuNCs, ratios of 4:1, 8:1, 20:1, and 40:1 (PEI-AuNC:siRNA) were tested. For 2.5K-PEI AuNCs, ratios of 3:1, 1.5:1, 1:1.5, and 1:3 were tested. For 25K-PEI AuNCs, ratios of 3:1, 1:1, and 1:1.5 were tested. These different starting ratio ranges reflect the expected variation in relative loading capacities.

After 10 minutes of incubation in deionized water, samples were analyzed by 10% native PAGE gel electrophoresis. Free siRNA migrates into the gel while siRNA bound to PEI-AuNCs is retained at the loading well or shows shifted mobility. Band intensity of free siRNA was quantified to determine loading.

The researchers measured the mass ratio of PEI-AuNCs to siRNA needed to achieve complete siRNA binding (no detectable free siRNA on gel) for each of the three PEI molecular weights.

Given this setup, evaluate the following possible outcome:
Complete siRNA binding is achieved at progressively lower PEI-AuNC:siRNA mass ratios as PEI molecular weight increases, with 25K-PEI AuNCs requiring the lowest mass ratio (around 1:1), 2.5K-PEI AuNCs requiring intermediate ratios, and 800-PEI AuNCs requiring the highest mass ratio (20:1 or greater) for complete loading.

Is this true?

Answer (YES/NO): NO